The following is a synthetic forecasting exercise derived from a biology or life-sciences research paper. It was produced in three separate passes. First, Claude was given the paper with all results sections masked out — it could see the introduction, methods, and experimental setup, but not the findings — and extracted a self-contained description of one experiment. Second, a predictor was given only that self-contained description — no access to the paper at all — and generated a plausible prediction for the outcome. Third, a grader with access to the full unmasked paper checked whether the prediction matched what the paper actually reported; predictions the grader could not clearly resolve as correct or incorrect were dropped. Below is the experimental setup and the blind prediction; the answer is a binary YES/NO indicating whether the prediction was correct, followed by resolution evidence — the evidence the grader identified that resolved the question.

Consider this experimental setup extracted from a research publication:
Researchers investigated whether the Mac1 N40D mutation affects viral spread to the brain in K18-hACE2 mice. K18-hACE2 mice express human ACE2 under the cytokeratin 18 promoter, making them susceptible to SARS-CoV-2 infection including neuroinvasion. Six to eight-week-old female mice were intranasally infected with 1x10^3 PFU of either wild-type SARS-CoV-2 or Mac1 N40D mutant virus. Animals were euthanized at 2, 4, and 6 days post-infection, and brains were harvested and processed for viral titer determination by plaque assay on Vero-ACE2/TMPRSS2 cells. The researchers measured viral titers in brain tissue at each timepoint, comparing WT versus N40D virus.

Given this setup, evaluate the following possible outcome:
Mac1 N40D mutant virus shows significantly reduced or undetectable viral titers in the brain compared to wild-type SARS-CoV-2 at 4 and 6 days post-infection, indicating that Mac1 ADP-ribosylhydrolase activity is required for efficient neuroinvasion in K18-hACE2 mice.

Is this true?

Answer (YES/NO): YES